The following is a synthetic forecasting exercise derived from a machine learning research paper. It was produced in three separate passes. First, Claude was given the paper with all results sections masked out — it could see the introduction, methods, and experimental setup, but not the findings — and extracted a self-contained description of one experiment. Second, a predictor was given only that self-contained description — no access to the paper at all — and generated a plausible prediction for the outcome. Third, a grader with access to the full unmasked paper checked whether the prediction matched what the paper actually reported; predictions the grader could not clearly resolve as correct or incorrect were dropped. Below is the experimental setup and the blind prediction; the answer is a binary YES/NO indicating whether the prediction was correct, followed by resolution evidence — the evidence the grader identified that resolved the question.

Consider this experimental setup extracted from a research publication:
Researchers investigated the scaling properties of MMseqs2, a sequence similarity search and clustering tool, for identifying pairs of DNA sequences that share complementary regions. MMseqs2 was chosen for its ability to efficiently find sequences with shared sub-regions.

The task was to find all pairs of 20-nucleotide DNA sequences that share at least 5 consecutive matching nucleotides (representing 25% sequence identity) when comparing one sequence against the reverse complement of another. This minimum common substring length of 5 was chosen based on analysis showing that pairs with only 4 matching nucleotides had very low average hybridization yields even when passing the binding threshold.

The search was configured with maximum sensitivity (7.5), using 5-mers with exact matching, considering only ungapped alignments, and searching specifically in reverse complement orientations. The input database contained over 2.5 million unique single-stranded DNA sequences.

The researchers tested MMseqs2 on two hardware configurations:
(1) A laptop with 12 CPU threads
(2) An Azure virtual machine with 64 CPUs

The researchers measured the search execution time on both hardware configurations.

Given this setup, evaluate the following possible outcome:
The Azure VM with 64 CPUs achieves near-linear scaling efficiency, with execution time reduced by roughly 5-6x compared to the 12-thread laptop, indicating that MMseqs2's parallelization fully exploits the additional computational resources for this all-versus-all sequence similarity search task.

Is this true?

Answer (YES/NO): NO